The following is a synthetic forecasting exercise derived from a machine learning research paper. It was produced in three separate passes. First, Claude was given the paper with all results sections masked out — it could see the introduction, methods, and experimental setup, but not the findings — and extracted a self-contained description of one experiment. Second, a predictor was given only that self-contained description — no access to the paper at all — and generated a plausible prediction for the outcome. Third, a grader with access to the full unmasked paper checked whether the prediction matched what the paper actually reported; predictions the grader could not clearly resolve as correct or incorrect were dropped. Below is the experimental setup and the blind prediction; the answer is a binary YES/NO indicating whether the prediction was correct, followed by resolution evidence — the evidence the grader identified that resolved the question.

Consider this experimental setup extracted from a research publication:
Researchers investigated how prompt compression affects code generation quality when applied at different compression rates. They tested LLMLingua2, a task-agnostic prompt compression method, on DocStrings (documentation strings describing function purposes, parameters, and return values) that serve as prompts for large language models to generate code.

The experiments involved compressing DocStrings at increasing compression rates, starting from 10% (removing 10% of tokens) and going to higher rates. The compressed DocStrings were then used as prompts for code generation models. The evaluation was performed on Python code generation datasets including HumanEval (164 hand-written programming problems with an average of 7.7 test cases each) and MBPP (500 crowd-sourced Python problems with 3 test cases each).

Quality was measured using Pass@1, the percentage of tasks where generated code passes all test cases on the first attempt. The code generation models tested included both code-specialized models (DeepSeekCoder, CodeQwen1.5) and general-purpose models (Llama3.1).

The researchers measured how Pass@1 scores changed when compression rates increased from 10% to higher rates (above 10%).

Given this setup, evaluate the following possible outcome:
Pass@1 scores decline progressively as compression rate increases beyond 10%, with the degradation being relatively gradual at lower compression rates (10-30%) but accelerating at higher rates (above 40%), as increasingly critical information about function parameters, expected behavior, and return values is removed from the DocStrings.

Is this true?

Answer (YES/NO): NO